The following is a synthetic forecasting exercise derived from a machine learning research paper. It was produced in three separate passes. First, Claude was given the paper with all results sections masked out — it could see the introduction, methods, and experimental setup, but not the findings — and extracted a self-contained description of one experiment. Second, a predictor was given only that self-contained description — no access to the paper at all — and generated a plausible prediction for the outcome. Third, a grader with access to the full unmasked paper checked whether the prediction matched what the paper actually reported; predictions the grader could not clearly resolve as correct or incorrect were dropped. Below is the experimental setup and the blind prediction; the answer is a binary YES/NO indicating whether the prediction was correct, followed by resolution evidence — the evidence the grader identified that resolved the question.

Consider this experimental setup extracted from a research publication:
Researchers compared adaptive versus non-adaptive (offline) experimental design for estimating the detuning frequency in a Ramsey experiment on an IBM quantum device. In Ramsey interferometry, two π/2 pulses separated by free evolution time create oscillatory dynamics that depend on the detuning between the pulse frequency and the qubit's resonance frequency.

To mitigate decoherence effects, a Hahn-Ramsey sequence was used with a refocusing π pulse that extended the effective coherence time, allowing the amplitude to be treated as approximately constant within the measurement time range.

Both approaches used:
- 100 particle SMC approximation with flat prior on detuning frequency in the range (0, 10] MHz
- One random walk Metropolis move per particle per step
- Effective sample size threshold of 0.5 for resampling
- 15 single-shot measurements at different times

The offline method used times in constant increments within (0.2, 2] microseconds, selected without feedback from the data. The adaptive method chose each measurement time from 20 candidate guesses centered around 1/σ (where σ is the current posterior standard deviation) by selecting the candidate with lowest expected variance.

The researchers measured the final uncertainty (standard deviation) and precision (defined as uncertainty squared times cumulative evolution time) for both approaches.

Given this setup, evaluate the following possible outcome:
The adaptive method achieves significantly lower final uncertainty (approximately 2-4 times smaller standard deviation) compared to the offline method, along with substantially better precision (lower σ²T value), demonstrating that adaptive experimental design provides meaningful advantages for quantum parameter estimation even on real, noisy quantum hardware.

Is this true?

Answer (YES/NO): NO